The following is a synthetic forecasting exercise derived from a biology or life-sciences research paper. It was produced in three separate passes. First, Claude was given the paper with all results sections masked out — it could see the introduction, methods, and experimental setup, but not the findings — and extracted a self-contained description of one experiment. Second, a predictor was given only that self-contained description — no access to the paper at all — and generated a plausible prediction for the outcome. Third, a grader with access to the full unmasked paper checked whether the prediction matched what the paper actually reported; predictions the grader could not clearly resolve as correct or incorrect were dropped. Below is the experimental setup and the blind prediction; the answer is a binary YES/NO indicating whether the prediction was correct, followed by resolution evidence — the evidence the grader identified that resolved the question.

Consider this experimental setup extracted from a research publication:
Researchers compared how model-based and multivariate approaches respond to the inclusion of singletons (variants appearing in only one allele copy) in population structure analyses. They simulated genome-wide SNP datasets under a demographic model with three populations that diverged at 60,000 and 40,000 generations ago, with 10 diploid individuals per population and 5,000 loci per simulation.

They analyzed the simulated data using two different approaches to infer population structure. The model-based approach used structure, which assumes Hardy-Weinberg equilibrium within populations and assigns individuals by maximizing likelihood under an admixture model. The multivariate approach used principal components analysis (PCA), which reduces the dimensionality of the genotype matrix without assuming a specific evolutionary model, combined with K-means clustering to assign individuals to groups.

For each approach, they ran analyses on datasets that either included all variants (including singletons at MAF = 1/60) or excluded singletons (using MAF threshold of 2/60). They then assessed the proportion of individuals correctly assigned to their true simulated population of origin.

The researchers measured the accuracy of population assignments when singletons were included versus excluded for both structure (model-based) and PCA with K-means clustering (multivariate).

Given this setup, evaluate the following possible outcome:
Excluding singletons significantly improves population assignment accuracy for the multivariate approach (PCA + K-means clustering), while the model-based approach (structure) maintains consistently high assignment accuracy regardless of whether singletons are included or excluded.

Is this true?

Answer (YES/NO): NO